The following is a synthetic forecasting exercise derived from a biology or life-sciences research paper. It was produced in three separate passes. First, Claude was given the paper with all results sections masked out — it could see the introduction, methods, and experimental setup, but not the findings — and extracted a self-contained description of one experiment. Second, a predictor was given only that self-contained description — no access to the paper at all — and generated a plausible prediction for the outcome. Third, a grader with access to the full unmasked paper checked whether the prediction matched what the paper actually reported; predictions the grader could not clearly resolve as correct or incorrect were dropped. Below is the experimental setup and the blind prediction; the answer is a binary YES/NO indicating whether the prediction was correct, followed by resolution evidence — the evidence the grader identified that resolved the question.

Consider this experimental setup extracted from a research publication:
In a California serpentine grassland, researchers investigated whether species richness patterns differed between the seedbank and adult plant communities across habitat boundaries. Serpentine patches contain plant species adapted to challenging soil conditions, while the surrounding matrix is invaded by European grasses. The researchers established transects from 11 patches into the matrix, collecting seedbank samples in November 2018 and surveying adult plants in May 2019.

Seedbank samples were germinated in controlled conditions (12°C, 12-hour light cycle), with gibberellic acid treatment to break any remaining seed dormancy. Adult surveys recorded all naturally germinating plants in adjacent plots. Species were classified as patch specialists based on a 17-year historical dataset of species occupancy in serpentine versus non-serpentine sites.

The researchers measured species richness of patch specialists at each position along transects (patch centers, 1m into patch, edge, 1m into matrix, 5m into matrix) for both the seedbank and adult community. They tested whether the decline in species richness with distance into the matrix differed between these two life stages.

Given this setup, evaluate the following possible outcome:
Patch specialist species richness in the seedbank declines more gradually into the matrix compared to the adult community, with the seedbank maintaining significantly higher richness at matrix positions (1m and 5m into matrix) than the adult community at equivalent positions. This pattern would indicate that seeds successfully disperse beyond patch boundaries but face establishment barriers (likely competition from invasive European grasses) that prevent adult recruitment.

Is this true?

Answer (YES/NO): NO